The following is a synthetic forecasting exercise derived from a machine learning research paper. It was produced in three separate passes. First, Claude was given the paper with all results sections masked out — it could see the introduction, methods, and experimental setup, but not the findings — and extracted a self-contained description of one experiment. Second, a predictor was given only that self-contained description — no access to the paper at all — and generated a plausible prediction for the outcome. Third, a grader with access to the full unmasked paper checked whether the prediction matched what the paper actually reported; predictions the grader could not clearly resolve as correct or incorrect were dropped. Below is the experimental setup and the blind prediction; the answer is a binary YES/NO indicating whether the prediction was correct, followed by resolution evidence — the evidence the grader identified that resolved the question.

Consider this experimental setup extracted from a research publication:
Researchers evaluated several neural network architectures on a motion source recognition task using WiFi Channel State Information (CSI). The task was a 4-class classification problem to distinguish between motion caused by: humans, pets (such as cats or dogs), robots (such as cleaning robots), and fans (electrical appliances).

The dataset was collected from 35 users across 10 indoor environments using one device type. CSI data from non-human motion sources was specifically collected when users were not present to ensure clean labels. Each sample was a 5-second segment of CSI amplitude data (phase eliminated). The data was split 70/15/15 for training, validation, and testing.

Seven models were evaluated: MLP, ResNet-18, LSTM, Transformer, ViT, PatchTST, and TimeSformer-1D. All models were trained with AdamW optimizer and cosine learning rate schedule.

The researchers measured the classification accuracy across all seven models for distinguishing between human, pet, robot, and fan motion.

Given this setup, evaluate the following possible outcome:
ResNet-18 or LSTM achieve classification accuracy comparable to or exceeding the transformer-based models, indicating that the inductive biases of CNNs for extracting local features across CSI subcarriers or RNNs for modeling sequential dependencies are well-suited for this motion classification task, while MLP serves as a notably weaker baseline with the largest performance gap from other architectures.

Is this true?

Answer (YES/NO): NO